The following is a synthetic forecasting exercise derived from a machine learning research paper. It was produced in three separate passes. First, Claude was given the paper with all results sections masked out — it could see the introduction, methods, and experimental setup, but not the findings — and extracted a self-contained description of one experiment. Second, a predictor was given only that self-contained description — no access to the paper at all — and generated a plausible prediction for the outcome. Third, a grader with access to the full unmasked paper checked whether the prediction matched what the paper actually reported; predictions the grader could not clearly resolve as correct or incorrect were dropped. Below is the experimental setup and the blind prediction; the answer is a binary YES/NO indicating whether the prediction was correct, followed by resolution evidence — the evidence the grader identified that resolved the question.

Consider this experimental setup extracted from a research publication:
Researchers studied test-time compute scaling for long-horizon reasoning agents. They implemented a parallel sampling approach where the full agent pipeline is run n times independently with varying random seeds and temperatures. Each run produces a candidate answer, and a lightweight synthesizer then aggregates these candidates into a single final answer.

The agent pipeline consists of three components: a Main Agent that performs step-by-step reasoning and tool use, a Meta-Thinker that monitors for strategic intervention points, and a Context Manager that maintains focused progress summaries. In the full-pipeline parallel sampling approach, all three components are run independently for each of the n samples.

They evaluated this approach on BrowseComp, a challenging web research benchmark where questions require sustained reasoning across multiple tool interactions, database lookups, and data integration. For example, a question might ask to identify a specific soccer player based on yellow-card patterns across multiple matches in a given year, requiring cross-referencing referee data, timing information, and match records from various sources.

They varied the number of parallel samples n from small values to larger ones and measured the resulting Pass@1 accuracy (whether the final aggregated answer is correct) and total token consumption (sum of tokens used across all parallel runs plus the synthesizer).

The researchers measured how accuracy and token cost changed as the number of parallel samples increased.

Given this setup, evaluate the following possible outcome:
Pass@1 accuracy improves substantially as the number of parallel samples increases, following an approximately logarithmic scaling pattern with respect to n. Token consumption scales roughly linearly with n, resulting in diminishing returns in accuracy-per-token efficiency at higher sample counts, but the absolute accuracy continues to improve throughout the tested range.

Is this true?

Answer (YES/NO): NO